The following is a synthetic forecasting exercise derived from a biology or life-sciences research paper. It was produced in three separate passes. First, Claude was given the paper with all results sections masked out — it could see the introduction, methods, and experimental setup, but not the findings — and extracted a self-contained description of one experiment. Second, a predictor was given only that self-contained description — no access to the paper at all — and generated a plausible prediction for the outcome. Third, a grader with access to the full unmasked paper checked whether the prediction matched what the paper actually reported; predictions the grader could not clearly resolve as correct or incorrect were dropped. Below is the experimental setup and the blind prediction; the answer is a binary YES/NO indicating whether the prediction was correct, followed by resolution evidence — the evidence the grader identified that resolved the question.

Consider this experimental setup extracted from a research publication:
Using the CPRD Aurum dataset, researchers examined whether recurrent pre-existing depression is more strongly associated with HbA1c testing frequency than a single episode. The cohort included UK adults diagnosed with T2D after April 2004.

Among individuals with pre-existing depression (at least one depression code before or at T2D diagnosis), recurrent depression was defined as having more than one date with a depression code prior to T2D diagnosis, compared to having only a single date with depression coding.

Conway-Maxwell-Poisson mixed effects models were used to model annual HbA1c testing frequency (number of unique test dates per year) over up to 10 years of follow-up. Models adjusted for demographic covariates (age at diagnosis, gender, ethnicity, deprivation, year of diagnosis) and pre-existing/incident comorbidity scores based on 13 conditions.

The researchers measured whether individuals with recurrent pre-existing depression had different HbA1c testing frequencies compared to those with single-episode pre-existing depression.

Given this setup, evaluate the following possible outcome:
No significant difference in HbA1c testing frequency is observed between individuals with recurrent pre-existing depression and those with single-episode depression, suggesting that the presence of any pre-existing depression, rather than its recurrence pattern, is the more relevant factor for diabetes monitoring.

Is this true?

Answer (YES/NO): YES